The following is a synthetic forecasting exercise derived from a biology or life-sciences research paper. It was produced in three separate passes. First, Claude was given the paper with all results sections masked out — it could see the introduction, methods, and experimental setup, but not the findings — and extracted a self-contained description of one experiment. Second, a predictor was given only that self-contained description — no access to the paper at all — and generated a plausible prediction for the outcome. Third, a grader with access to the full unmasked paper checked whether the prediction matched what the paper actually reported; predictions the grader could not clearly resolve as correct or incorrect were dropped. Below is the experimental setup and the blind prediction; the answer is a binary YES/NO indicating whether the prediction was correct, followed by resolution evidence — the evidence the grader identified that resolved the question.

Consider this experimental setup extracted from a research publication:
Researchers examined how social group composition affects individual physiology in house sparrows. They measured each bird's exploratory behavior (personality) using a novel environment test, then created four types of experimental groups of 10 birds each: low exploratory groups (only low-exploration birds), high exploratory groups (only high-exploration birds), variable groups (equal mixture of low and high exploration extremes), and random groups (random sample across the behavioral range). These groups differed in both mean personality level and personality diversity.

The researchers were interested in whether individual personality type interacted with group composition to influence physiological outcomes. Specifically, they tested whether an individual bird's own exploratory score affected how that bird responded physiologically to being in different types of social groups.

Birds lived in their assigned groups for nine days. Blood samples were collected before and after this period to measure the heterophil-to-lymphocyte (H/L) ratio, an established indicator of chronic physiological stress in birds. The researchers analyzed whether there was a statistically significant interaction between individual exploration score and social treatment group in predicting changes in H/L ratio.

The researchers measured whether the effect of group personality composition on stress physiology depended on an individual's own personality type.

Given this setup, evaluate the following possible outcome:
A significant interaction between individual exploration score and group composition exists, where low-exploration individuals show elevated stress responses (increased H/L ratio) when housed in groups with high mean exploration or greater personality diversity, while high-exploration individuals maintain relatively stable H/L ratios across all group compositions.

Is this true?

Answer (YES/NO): NO